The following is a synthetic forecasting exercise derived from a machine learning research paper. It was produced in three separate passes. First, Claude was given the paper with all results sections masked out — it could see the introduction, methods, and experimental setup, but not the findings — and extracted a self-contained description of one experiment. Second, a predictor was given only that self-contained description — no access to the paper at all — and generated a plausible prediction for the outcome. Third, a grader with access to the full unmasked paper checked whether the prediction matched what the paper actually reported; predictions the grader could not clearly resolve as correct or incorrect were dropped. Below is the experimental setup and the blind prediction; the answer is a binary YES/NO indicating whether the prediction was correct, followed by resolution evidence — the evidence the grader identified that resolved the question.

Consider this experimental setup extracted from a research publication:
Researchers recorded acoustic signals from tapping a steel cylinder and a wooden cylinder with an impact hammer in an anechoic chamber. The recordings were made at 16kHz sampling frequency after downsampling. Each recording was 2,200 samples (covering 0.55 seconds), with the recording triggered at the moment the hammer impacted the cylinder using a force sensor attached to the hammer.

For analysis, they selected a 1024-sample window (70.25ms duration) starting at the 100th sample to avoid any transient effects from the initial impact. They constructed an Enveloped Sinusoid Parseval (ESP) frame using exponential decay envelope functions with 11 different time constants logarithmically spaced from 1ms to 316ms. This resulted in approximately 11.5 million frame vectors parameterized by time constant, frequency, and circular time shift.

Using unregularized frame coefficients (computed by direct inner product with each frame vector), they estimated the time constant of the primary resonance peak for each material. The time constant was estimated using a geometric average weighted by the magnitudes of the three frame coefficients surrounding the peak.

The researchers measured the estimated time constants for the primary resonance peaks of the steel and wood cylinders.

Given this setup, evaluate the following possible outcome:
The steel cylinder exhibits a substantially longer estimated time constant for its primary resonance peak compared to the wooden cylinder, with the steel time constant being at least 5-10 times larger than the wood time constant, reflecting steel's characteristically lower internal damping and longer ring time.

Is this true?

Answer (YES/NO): YES